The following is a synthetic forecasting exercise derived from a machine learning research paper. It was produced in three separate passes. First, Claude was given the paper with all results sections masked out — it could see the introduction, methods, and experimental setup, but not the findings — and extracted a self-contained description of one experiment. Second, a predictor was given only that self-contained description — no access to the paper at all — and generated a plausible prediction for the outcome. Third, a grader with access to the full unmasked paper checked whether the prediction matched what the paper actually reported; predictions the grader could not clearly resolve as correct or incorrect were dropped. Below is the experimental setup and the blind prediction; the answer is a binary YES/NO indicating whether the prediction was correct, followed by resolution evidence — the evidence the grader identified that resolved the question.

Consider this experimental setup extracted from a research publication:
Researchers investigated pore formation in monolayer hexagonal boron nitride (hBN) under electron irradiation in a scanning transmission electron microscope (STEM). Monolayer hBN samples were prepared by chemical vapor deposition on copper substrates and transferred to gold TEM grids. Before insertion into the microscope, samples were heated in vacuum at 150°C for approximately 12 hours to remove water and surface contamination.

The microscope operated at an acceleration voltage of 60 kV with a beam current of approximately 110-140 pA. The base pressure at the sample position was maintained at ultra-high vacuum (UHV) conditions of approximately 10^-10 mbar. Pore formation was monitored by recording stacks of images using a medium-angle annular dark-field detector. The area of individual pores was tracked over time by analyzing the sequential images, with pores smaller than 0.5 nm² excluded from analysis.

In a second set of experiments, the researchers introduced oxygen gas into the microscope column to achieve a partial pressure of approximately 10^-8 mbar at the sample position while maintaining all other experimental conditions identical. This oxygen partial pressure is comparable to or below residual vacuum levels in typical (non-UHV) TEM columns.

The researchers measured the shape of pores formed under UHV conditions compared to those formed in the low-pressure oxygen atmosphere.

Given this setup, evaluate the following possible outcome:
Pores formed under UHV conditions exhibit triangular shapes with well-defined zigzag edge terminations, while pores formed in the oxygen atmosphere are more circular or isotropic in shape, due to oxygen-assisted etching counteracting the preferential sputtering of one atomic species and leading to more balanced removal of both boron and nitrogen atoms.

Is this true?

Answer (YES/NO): NO